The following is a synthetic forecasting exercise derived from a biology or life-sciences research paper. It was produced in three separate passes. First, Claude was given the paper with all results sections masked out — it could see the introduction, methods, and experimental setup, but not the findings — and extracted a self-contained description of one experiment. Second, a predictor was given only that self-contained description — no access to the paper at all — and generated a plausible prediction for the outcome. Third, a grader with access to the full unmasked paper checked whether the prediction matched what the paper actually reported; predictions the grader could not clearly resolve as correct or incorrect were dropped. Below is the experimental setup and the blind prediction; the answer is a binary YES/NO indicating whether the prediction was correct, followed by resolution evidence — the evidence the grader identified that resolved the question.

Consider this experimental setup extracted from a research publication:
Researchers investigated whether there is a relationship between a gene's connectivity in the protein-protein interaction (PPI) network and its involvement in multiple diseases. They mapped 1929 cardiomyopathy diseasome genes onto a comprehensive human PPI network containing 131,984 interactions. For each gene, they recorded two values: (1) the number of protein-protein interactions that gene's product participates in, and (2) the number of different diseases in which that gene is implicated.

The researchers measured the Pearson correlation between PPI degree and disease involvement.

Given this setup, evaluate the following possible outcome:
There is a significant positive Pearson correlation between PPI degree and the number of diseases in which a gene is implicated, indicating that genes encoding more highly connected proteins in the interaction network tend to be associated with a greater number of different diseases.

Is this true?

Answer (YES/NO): NO